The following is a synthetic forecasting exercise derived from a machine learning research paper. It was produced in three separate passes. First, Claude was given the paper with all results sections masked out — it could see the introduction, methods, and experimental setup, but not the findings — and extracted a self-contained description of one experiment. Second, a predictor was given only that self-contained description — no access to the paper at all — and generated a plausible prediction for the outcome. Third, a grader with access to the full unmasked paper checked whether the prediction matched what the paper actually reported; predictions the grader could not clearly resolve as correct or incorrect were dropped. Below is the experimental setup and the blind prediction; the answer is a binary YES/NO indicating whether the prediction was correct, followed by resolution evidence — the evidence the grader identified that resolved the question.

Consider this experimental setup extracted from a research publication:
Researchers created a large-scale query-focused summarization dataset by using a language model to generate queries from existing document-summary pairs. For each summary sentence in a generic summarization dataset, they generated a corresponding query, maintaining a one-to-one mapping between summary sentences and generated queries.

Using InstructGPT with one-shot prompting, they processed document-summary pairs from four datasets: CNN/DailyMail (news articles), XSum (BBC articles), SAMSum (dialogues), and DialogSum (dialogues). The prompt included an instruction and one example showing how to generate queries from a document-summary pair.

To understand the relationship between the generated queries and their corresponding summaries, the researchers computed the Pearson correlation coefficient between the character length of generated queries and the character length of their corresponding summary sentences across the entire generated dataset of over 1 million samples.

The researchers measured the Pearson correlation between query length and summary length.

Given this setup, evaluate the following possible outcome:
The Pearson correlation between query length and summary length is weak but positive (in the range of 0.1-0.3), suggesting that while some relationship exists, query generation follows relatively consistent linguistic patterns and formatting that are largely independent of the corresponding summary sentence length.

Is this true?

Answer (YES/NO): NO